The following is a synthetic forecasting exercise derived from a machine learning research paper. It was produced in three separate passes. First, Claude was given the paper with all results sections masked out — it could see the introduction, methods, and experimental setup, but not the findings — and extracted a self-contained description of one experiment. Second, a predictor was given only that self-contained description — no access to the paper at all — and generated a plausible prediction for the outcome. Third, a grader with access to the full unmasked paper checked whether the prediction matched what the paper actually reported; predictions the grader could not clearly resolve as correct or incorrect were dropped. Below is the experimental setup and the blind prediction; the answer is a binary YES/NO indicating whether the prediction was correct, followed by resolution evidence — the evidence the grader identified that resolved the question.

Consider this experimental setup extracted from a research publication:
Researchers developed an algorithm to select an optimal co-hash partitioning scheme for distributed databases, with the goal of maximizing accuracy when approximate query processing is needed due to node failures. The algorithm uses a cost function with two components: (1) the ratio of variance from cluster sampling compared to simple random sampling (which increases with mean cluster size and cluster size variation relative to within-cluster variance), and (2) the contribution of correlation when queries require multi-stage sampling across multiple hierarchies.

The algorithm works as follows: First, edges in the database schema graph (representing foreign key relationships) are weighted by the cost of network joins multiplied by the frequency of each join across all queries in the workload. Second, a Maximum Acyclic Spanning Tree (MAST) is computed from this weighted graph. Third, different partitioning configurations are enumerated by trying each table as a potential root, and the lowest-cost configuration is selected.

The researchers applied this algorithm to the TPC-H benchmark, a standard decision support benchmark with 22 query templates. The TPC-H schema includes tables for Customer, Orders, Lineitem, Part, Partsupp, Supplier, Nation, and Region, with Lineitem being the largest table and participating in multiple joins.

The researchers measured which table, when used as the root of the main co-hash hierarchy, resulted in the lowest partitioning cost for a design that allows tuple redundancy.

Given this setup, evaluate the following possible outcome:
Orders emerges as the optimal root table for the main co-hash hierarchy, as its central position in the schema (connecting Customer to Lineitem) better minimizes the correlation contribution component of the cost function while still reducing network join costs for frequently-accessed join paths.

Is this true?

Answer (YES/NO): NO